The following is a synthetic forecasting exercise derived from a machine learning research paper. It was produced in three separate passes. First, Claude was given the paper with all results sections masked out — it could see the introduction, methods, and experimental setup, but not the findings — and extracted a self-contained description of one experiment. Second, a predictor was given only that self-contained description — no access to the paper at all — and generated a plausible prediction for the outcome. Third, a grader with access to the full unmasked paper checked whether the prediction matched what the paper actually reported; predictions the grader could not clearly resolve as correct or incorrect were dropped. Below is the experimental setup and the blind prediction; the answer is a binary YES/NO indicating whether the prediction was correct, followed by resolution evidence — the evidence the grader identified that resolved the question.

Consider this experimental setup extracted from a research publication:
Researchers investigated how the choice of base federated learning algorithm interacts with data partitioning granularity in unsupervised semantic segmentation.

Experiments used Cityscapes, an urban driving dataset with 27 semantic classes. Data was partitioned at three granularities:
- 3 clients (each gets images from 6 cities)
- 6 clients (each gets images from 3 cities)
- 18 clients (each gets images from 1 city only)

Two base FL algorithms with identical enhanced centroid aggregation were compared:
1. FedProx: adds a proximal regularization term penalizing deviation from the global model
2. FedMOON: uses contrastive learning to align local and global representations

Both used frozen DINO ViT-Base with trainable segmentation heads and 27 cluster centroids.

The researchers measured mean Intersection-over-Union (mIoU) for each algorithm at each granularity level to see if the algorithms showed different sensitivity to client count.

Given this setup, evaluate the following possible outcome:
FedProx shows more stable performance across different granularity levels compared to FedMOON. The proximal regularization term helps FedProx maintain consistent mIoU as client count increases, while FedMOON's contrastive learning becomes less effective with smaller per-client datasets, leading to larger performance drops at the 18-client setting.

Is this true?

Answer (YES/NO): NO